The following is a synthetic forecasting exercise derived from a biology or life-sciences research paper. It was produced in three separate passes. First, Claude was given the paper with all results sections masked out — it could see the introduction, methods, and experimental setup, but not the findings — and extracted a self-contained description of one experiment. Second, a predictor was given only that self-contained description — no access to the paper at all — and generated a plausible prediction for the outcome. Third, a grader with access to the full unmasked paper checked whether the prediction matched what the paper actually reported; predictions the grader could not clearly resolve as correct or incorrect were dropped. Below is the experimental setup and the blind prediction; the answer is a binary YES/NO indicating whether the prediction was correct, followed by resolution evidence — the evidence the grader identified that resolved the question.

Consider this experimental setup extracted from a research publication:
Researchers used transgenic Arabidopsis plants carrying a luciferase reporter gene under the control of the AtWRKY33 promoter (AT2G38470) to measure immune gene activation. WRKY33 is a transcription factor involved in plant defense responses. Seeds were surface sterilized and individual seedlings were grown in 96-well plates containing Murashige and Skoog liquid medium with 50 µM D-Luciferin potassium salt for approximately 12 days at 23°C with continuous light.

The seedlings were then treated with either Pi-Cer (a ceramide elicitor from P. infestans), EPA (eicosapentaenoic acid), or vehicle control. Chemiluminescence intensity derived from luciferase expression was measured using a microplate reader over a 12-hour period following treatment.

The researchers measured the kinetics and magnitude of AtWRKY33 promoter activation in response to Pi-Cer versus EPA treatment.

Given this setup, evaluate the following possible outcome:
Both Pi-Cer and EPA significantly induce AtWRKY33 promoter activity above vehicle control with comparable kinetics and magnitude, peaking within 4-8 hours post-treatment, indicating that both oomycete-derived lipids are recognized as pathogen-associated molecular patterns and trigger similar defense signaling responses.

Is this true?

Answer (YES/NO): NO